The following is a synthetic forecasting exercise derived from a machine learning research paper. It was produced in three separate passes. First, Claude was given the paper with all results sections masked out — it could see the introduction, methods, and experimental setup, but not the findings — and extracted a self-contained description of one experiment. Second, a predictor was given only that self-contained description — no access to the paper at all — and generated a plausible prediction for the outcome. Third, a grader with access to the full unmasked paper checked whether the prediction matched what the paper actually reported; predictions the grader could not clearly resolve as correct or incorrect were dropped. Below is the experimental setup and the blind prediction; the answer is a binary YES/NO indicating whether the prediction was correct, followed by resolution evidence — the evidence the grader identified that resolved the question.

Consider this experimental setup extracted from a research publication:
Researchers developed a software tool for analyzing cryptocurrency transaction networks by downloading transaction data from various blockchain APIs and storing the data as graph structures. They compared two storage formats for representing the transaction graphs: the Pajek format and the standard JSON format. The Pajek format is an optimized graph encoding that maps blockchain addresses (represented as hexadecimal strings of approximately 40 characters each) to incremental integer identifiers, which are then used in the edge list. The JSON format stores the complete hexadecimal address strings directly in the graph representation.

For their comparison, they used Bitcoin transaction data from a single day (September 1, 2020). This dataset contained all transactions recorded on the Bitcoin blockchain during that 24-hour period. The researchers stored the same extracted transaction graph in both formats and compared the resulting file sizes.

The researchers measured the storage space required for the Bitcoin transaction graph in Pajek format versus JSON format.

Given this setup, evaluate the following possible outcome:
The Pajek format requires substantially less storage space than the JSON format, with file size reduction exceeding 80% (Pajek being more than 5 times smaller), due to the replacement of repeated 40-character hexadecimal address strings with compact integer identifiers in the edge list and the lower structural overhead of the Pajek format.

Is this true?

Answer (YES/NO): NO